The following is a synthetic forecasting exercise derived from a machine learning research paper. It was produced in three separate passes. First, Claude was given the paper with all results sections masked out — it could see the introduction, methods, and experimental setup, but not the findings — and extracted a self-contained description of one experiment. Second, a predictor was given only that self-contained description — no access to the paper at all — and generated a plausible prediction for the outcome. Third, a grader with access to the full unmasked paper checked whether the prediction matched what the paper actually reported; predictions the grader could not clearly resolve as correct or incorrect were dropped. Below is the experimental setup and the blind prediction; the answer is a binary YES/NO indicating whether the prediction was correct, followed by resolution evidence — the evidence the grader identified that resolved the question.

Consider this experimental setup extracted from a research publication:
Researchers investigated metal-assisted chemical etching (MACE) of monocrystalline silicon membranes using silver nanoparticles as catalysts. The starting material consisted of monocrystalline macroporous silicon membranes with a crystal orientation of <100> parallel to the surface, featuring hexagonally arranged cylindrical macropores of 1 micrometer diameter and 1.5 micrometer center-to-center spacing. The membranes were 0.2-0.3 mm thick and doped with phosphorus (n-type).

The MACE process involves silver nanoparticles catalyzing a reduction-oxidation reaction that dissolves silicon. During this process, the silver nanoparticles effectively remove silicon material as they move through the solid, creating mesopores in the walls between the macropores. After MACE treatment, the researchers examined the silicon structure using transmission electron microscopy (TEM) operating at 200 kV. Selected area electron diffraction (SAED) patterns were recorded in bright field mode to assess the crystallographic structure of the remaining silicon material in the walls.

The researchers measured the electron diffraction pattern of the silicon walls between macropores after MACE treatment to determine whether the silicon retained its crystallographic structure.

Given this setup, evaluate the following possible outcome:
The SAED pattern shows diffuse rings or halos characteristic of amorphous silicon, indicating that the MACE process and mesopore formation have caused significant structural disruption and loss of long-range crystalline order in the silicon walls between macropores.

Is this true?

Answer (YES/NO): NO